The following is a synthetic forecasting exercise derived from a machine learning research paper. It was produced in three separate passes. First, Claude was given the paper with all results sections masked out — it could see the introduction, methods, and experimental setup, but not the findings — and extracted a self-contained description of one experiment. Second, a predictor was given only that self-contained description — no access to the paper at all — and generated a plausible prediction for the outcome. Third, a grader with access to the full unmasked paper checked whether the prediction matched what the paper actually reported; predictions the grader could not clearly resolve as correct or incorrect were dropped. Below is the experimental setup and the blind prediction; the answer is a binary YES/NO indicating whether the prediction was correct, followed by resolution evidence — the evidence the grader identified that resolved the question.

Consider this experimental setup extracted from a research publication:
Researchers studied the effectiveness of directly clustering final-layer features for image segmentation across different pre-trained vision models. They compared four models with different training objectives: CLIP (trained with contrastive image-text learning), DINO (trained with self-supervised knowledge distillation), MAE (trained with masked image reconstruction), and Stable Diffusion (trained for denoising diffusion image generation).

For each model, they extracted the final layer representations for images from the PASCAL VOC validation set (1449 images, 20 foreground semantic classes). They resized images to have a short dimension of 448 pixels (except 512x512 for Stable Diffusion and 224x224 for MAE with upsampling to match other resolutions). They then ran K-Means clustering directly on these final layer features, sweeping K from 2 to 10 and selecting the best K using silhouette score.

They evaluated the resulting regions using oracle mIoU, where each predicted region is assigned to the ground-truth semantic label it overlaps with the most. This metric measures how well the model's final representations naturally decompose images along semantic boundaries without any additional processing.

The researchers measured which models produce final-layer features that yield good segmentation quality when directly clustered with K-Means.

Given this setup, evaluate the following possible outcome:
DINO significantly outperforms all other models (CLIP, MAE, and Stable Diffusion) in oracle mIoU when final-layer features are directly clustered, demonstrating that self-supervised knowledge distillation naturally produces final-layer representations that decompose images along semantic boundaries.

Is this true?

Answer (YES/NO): YES